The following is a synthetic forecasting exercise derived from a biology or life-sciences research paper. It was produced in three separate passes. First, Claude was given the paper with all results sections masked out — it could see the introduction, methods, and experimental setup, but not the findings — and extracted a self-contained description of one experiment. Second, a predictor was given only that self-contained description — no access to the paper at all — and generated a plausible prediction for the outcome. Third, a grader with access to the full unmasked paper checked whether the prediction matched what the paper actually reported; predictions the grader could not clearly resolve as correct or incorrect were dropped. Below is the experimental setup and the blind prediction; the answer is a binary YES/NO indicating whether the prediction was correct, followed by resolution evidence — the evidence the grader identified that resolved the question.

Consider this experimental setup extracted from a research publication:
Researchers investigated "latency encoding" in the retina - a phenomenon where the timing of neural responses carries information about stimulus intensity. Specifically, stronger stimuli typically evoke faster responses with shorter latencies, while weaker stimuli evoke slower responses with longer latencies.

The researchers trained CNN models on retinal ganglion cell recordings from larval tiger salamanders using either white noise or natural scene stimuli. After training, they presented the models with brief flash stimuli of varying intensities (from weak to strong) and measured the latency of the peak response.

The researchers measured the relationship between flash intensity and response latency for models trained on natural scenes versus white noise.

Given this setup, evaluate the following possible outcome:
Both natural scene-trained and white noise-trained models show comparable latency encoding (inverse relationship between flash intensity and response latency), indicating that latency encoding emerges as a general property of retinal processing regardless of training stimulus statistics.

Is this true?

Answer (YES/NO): NO